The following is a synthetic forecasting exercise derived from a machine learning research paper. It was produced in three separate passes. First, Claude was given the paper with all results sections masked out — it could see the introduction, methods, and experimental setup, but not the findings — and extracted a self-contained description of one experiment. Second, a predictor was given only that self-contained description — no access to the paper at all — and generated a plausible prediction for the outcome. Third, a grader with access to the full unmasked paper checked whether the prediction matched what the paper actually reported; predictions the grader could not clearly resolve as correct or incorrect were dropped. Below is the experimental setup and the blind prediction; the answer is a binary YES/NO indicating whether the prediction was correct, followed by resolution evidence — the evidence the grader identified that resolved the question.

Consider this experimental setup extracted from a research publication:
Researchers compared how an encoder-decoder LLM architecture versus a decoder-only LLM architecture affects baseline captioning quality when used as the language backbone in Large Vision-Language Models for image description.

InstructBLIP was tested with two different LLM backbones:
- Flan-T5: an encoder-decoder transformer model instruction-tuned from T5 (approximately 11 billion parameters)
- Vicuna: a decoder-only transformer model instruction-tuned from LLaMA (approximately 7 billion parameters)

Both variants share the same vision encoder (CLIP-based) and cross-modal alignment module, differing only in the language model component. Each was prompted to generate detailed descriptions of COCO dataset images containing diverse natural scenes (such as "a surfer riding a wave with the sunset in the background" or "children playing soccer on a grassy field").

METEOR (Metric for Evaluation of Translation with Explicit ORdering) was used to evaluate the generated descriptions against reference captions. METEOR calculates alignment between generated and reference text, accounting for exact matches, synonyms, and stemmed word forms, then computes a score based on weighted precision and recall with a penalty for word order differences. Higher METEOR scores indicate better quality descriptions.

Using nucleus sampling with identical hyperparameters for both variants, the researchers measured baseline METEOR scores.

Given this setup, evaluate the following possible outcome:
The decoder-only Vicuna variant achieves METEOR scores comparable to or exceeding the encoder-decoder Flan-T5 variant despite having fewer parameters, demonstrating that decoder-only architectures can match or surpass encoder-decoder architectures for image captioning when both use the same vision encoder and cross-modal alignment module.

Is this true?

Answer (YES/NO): YES